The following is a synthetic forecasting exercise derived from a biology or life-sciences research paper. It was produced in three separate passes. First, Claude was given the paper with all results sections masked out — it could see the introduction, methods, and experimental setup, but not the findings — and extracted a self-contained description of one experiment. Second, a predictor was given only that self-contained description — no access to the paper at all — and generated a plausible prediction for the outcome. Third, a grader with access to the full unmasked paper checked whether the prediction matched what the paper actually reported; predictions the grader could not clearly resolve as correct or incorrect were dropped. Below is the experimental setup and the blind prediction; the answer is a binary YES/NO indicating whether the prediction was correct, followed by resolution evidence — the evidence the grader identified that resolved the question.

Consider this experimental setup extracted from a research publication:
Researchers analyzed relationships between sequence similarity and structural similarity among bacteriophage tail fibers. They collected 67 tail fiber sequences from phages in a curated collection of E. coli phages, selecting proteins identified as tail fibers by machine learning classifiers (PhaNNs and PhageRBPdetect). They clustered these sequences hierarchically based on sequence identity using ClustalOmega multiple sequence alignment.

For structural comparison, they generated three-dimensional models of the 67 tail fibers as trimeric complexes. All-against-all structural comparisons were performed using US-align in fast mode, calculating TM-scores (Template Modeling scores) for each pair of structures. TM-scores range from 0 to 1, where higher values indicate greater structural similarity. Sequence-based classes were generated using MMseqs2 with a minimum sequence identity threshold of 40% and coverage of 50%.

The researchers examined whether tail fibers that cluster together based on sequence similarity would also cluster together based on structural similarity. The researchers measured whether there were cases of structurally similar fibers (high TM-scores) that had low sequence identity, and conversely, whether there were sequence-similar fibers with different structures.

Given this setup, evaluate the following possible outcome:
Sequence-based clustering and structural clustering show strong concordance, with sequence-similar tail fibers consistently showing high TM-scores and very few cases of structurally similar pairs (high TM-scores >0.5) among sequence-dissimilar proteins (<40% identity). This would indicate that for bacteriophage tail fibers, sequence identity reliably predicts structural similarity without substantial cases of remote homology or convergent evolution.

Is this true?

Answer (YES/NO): NO